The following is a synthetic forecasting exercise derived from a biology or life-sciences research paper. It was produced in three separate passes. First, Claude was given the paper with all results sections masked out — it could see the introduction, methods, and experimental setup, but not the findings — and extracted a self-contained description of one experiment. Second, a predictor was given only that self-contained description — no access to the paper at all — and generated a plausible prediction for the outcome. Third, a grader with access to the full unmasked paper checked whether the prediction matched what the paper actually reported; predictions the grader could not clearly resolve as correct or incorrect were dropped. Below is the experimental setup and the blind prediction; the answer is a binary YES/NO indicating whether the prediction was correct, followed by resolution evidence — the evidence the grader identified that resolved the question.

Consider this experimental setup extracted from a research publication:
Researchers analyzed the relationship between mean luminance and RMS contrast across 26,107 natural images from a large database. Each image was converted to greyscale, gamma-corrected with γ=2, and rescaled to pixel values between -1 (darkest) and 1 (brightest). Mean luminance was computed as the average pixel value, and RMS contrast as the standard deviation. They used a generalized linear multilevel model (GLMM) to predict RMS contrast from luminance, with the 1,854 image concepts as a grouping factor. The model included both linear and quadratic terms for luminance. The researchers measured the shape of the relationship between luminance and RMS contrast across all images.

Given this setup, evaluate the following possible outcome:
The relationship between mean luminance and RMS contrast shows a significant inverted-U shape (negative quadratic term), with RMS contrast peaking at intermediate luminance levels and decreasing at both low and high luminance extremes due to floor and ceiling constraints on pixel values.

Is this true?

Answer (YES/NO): YES